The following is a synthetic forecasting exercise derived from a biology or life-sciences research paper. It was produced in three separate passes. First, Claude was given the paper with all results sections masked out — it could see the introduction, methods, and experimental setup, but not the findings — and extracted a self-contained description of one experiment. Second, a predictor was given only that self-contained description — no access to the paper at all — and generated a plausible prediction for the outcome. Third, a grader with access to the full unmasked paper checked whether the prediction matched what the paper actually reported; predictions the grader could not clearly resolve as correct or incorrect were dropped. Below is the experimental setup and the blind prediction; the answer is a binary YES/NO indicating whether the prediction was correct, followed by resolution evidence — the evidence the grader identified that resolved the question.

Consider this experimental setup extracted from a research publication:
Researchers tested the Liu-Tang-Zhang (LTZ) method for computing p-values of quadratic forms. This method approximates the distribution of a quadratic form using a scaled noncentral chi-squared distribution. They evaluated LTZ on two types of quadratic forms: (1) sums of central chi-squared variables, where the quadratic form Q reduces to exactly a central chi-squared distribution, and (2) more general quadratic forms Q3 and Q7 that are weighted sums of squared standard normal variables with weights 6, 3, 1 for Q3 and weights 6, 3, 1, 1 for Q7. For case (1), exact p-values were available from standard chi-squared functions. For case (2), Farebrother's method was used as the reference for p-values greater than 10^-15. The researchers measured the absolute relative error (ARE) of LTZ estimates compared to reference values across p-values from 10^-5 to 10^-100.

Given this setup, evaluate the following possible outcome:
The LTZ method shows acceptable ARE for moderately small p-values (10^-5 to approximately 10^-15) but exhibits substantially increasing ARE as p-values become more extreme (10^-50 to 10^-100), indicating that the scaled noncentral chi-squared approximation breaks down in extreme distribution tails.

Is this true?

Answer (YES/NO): NO